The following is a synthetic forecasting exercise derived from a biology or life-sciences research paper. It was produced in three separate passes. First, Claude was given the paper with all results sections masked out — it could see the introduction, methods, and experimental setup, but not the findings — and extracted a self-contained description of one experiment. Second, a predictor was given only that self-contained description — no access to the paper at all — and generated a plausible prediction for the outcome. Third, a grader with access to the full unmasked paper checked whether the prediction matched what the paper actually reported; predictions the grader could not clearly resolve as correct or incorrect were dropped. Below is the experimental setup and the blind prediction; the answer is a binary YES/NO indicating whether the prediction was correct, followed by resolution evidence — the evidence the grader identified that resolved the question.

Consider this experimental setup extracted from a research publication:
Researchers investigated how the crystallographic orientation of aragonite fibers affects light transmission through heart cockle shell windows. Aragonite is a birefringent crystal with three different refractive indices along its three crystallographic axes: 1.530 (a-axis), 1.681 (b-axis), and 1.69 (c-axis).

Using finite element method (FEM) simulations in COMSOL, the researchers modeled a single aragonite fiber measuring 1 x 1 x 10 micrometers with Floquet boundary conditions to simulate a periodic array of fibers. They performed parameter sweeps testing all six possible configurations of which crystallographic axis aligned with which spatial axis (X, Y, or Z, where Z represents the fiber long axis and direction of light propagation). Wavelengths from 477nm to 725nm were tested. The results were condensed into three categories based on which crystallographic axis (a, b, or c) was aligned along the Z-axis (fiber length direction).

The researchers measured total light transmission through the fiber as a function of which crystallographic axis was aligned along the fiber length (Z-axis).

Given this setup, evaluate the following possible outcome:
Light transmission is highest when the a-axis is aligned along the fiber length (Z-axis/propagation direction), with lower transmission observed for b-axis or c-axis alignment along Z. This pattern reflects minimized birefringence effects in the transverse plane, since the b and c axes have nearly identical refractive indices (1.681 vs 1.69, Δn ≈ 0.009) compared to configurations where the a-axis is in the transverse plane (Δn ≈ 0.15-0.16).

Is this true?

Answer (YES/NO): NO